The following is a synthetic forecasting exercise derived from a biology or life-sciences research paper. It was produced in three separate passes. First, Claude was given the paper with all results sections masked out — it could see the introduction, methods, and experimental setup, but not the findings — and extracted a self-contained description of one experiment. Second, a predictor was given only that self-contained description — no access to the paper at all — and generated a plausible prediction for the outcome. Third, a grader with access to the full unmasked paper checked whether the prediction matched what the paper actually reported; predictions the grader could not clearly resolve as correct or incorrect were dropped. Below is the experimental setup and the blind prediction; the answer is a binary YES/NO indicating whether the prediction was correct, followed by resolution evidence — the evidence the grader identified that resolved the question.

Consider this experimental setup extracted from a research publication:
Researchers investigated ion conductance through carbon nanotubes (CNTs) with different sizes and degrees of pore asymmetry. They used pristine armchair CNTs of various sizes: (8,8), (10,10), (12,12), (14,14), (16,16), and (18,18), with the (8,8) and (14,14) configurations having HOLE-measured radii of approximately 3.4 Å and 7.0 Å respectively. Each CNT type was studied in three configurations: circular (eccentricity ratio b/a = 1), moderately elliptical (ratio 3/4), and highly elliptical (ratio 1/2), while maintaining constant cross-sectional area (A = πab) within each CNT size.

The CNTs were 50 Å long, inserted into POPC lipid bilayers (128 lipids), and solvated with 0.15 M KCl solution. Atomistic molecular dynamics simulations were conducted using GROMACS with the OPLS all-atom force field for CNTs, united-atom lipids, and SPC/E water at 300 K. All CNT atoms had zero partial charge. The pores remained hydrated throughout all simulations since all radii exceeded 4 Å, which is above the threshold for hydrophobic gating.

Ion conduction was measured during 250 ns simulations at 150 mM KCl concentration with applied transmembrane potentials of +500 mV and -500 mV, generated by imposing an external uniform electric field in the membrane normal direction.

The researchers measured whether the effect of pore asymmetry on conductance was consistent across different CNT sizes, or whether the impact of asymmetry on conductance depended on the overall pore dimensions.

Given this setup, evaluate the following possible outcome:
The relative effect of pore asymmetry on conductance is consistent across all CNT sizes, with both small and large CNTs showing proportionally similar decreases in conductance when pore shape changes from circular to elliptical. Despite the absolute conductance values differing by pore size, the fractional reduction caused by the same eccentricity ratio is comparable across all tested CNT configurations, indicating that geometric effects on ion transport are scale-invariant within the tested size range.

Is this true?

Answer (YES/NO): NO